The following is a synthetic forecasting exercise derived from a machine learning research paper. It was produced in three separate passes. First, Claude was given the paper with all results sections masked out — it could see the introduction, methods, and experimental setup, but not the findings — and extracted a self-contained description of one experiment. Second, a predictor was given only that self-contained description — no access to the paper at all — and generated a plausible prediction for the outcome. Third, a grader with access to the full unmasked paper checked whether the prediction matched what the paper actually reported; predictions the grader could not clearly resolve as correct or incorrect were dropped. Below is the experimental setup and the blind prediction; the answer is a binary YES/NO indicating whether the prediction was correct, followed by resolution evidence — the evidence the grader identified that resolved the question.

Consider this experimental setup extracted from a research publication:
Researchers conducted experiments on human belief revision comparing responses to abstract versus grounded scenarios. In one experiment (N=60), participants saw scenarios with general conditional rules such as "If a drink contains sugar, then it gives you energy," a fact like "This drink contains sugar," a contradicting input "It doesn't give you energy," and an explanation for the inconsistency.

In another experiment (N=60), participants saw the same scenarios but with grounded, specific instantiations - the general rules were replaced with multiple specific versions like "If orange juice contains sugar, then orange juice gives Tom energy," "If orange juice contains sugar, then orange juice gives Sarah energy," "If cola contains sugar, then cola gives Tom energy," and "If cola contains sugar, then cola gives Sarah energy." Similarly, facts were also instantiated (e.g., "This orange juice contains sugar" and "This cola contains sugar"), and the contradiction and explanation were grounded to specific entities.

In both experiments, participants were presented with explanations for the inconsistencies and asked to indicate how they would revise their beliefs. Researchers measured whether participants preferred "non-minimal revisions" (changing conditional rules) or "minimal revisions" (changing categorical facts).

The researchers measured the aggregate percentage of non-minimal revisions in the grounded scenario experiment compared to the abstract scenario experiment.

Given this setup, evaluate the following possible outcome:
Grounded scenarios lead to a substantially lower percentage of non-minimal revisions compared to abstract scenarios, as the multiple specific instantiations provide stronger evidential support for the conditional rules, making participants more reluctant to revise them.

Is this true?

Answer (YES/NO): YES